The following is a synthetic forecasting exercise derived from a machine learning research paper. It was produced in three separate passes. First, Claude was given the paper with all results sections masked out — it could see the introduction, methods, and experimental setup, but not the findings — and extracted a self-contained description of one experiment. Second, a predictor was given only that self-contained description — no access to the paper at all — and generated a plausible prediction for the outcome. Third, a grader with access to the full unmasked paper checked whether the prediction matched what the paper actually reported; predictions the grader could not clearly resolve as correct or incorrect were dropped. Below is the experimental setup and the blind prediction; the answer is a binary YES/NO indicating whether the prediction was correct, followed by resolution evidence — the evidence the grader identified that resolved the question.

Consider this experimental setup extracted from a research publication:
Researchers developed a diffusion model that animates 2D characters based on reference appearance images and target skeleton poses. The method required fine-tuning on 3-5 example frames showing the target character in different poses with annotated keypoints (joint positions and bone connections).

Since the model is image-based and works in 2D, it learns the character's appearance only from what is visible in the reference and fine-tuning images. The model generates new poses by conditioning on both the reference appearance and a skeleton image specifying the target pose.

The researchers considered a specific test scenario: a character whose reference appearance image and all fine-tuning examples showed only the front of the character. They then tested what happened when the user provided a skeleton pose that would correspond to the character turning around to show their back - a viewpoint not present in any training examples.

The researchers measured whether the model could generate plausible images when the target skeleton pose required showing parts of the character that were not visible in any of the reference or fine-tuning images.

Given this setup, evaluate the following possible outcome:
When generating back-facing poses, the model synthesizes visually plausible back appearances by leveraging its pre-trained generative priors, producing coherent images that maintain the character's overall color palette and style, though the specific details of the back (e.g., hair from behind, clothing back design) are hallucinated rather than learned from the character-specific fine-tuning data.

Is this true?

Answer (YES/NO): NO